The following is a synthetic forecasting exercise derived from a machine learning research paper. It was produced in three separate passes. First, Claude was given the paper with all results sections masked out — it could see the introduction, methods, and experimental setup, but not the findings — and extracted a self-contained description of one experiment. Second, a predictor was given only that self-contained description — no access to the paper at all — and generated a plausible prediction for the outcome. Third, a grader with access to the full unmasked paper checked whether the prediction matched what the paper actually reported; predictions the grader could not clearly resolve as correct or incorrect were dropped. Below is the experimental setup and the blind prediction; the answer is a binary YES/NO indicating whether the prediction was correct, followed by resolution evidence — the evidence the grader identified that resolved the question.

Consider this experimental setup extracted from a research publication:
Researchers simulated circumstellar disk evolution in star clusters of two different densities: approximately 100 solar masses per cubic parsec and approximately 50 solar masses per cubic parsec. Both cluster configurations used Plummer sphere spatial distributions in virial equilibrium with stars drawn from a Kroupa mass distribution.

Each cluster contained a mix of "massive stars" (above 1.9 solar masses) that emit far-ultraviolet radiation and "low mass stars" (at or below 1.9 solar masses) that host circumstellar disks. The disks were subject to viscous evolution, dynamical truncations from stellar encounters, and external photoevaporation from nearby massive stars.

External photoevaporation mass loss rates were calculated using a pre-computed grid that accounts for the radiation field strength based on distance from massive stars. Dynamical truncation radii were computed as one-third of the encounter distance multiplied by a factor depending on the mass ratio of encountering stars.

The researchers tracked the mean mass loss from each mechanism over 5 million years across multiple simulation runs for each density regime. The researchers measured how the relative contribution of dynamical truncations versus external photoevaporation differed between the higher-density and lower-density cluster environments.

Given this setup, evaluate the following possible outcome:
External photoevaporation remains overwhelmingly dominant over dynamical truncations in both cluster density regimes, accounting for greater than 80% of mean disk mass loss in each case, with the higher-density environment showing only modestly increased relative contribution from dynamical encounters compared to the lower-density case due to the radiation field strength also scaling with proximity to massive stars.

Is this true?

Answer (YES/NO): YES